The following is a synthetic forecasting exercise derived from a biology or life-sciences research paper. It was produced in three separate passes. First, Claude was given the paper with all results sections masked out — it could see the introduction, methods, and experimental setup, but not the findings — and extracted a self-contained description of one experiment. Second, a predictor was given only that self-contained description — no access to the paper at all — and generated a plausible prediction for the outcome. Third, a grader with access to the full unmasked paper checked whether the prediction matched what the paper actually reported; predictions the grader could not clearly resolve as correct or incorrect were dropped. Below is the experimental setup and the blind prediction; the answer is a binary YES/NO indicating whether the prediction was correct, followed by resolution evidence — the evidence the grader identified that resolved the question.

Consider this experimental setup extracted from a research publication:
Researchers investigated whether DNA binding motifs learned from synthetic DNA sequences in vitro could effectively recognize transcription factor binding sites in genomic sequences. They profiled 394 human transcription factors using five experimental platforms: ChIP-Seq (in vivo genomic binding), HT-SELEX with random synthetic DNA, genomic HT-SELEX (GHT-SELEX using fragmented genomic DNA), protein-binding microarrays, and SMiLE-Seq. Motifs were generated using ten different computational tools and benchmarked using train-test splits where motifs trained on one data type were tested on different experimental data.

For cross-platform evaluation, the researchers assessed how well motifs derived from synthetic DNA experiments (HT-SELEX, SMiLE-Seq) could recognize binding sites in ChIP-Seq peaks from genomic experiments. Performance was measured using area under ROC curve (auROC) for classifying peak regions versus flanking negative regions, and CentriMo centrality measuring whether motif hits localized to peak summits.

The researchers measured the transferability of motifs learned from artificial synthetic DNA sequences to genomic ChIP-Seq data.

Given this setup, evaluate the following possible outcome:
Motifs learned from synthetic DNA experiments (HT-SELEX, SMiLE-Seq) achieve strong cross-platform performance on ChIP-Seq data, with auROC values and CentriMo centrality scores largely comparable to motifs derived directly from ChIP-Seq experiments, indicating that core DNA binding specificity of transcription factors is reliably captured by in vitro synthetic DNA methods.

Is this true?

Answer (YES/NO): NO